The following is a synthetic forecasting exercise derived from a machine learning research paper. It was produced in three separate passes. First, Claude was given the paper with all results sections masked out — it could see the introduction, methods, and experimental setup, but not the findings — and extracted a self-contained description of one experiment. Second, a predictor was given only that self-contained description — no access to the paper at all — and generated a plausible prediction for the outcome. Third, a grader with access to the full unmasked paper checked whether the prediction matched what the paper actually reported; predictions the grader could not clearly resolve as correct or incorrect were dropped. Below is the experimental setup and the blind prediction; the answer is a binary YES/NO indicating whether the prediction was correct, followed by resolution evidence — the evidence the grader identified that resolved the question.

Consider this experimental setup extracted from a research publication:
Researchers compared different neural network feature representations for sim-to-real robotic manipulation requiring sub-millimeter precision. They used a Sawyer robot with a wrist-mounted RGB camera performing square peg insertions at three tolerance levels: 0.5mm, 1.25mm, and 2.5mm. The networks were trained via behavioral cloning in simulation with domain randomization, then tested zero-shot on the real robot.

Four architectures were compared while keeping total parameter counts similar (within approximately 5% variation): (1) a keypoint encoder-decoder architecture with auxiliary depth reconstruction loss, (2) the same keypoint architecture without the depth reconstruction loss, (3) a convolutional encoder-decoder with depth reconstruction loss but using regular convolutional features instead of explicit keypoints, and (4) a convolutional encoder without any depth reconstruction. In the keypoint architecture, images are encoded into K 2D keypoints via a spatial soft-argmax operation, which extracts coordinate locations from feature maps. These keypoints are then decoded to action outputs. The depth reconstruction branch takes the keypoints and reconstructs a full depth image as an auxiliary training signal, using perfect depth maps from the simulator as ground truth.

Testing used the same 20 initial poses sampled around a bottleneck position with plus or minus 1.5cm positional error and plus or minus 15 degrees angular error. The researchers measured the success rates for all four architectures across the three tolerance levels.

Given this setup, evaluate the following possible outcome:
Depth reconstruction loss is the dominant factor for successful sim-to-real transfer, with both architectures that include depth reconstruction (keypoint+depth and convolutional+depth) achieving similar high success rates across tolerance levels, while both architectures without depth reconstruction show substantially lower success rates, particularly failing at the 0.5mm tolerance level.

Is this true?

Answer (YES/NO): NO